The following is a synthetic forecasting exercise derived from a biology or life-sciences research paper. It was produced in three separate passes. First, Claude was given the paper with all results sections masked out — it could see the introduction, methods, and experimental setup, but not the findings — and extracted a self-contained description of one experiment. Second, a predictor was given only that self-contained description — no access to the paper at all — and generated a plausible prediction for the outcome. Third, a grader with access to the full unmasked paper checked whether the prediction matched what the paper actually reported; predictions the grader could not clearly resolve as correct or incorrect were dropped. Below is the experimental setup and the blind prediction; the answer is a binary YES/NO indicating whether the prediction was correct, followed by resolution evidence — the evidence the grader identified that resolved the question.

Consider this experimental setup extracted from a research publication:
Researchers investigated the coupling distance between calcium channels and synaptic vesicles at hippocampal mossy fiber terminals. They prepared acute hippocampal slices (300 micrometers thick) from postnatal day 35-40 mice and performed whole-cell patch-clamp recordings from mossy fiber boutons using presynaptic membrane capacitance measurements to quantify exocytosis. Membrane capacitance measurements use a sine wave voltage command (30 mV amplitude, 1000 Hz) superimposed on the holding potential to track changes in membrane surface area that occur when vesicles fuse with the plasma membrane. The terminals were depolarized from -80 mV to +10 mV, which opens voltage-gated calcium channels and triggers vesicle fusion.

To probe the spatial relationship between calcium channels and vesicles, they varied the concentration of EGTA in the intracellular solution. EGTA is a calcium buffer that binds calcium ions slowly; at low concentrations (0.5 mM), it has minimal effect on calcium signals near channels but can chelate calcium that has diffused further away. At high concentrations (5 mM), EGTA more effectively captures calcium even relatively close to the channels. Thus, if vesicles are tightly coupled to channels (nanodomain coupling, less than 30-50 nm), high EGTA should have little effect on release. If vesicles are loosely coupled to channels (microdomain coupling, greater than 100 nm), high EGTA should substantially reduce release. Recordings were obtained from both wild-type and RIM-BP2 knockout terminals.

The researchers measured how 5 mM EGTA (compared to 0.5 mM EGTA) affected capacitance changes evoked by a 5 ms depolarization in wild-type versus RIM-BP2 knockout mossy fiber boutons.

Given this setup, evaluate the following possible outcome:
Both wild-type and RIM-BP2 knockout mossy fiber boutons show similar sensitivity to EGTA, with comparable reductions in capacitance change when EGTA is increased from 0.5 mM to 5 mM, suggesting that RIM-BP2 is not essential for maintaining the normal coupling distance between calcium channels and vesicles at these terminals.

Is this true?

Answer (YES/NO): YES